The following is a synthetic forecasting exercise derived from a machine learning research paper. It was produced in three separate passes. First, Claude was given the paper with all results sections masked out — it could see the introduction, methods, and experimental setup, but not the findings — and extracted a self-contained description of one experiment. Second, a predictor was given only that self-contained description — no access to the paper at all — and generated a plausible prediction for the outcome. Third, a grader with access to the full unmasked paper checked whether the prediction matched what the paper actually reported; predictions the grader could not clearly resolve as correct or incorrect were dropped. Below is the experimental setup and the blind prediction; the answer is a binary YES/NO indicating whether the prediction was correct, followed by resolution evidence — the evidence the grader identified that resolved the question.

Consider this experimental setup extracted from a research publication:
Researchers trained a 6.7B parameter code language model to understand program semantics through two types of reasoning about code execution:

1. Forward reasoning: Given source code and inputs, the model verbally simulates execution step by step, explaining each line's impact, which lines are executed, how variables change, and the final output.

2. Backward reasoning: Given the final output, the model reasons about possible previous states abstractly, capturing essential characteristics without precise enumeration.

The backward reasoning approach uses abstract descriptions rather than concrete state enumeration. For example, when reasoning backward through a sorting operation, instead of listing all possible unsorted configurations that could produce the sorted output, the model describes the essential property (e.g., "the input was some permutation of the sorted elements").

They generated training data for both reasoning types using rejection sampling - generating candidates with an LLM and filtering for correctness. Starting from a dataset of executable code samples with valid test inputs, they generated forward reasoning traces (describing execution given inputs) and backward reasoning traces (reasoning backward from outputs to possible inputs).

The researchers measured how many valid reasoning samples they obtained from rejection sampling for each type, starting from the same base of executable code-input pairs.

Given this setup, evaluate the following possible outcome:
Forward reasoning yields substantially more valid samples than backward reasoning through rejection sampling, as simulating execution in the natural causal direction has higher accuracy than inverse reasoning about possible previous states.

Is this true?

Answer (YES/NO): YES